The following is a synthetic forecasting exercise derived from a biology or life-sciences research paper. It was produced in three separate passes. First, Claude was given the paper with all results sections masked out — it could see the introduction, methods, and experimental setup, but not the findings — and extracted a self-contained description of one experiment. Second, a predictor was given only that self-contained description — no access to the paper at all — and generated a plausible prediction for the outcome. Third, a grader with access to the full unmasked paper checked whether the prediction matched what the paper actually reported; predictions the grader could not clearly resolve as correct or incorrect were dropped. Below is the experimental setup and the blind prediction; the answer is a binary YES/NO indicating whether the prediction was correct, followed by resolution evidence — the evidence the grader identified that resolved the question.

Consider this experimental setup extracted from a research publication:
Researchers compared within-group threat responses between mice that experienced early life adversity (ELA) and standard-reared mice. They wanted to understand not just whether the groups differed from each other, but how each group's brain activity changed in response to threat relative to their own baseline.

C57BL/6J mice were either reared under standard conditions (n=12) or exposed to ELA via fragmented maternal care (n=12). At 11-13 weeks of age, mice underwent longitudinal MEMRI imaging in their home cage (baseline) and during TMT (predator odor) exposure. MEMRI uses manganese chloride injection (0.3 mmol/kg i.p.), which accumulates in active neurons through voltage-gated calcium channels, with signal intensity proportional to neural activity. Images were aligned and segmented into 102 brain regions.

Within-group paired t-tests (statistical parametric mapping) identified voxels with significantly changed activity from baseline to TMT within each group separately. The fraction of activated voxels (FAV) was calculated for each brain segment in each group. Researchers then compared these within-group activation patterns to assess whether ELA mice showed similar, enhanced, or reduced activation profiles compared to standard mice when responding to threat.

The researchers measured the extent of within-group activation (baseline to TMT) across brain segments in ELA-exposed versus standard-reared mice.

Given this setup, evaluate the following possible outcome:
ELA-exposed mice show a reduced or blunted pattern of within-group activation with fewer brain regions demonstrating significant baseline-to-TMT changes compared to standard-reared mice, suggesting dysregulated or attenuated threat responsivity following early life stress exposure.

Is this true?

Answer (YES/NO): NO